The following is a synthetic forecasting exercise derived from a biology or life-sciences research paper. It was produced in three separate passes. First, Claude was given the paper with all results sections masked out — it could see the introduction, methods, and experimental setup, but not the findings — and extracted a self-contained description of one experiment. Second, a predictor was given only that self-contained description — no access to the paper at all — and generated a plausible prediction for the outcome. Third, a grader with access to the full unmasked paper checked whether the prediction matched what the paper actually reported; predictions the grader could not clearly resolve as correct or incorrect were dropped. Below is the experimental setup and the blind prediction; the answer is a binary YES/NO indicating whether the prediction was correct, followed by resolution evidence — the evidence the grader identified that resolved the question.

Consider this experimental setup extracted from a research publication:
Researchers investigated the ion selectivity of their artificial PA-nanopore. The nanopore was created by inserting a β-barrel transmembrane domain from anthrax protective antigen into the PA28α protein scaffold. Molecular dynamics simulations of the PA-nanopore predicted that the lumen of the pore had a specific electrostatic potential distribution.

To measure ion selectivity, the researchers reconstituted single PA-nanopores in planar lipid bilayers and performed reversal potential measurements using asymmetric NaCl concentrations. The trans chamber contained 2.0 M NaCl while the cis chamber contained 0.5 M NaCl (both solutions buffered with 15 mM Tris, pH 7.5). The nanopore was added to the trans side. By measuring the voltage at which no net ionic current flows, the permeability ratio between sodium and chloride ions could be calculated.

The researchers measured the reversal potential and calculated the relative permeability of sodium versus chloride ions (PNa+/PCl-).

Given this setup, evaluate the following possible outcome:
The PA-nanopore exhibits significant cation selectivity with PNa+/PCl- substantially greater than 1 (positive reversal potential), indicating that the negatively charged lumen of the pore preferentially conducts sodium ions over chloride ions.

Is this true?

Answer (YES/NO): YES